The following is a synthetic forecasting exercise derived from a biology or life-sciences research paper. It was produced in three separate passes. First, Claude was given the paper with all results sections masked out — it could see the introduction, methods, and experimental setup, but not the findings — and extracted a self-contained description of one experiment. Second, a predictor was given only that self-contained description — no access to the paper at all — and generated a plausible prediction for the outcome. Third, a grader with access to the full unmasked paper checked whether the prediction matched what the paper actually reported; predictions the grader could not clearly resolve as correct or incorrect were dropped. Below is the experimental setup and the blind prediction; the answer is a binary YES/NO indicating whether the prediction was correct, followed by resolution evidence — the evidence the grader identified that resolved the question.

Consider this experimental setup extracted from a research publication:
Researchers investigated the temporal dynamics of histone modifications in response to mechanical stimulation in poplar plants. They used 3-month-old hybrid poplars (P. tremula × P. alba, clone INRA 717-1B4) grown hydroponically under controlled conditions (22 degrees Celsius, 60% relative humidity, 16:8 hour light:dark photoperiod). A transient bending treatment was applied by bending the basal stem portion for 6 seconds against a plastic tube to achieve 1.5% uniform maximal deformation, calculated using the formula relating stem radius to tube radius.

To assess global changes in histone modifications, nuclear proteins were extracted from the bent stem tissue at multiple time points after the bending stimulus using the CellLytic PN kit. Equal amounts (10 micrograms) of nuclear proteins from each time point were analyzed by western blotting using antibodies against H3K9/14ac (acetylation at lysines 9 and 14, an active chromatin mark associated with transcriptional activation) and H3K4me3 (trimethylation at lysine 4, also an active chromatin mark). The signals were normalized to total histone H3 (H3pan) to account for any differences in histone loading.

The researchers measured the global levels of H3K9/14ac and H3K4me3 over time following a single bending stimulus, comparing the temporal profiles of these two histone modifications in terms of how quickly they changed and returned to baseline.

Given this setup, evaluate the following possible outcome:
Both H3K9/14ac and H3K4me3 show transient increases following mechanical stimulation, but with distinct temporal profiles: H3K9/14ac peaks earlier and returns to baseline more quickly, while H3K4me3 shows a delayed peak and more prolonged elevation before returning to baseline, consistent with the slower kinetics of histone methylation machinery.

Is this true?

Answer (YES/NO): NO